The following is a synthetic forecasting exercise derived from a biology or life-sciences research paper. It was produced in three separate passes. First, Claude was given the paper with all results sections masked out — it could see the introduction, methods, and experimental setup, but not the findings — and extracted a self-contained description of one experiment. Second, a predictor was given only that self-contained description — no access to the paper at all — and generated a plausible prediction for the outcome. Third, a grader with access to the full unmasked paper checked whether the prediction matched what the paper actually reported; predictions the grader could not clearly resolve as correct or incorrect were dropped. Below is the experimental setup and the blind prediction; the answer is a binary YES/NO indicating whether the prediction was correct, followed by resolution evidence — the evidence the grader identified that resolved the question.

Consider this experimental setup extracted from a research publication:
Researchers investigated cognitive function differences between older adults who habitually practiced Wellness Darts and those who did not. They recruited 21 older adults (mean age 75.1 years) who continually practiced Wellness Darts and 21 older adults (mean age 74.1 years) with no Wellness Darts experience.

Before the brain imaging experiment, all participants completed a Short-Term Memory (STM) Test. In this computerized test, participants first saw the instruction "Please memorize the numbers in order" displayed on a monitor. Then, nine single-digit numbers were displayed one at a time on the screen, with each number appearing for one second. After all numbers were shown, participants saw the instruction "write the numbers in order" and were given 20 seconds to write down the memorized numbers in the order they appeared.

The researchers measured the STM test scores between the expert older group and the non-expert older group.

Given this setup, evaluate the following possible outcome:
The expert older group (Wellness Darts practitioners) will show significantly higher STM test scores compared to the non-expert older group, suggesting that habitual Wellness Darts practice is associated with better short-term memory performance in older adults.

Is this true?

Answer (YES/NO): YES